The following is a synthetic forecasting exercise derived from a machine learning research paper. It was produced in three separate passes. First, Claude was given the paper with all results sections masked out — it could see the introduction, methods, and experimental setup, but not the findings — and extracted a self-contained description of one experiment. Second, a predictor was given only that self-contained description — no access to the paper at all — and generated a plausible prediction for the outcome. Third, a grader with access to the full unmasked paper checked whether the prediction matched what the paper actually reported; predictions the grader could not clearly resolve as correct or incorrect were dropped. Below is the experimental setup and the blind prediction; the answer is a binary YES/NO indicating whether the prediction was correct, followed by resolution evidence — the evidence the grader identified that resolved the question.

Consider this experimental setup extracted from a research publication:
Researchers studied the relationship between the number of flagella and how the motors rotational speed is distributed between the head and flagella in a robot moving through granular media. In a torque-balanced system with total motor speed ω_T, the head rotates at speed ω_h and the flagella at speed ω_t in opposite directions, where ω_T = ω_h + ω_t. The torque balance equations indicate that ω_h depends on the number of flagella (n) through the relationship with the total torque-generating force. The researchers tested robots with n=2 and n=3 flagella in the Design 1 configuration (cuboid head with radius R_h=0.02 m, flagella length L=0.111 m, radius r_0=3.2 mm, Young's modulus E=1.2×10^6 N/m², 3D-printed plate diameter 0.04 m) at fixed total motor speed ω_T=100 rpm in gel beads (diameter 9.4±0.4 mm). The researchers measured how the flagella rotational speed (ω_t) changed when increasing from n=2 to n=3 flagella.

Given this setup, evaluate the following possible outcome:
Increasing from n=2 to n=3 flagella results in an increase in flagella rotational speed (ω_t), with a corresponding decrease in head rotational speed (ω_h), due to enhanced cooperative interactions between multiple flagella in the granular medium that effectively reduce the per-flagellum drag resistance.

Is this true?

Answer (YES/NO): NO